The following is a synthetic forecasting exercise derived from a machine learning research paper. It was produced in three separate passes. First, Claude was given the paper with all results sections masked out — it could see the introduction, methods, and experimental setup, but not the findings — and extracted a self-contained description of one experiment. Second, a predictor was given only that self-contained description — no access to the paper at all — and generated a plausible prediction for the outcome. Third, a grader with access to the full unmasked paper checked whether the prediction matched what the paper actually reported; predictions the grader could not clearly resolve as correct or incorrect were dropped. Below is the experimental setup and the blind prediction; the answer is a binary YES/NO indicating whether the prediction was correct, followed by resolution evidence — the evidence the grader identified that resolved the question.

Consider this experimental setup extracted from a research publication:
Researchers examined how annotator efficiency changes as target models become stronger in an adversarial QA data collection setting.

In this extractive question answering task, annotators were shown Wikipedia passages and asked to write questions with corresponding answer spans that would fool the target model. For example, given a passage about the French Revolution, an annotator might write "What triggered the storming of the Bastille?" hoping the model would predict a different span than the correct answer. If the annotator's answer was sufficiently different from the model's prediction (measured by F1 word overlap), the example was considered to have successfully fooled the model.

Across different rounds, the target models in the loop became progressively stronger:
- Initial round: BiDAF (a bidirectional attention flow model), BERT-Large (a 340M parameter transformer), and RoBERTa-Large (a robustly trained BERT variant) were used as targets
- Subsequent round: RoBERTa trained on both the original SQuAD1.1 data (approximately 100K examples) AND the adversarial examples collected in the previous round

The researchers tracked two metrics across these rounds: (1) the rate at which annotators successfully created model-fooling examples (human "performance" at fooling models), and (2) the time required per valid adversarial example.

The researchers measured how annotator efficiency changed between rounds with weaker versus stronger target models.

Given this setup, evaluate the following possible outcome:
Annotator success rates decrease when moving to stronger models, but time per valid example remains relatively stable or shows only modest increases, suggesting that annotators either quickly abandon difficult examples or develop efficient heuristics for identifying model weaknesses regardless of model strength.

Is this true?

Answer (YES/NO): NO